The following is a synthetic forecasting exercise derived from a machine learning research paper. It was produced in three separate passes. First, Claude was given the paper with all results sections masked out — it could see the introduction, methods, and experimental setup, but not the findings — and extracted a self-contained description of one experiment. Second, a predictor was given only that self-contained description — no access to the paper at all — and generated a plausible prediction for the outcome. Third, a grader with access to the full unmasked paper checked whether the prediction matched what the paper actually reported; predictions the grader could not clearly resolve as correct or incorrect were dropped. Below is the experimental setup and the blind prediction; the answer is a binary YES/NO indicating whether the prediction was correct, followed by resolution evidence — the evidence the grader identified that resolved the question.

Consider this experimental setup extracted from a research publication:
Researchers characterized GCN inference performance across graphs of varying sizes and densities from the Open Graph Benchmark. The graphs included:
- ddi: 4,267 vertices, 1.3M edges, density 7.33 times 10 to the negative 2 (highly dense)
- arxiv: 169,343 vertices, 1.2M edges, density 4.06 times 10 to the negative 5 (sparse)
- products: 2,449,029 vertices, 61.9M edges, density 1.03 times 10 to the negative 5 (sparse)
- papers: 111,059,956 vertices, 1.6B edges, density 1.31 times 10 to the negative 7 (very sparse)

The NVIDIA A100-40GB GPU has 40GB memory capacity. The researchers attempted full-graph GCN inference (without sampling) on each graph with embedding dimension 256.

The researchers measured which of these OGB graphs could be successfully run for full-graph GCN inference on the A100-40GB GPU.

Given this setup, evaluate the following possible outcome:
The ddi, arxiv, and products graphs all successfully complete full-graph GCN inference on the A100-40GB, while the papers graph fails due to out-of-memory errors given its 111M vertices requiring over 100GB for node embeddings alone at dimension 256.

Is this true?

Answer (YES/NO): YES